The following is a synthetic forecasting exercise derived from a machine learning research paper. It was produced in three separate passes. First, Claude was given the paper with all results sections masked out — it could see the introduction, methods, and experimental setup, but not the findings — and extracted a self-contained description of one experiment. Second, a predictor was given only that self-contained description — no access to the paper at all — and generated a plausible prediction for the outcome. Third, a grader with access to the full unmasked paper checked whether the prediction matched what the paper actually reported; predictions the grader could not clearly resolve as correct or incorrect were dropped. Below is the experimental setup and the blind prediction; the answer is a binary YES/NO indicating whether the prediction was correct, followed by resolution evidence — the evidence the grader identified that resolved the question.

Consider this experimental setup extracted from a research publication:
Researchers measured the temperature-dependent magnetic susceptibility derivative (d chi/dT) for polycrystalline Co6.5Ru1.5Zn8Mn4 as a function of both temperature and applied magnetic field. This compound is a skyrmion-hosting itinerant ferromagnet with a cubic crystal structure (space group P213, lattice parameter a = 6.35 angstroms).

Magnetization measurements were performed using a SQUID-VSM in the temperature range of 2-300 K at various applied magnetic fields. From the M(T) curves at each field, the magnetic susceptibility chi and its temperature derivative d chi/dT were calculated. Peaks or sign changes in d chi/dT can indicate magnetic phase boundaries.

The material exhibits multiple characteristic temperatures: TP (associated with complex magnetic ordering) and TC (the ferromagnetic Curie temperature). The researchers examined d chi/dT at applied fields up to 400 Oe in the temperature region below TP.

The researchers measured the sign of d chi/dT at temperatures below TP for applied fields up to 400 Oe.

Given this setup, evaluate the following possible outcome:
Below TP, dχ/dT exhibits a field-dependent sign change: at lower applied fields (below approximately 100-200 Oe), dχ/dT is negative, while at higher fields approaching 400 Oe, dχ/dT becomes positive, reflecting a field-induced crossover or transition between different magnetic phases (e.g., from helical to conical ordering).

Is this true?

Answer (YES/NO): NO